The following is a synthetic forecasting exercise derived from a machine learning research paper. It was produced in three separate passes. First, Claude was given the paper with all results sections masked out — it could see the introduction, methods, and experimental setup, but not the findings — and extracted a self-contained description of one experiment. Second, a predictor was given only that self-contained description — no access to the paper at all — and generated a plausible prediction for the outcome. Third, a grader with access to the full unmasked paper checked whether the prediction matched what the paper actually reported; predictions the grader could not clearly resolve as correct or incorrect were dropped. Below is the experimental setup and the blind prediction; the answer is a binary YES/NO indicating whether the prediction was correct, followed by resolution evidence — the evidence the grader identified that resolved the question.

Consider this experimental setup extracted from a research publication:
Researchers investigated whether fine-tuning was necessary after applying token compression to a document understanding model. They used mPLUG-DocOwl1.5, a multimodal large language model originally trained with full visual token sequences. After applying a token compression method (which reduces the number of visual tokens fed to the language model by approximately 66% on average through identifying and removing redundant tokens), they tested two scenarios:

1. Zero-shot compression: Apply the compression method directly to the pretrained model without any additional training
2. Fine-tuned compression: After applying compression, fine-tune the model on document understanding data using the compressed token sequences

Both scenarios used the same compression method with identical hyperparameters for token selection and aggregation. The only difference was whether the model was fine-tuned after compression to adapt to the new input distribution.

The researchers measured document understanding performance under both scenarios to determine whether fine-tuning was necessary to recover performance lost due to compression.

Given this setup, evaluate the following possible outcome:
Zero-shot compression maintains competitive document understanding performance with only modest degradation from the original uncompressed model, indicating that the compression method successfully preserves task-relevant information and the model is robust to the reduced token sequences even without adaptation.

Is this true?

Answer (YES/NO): YES